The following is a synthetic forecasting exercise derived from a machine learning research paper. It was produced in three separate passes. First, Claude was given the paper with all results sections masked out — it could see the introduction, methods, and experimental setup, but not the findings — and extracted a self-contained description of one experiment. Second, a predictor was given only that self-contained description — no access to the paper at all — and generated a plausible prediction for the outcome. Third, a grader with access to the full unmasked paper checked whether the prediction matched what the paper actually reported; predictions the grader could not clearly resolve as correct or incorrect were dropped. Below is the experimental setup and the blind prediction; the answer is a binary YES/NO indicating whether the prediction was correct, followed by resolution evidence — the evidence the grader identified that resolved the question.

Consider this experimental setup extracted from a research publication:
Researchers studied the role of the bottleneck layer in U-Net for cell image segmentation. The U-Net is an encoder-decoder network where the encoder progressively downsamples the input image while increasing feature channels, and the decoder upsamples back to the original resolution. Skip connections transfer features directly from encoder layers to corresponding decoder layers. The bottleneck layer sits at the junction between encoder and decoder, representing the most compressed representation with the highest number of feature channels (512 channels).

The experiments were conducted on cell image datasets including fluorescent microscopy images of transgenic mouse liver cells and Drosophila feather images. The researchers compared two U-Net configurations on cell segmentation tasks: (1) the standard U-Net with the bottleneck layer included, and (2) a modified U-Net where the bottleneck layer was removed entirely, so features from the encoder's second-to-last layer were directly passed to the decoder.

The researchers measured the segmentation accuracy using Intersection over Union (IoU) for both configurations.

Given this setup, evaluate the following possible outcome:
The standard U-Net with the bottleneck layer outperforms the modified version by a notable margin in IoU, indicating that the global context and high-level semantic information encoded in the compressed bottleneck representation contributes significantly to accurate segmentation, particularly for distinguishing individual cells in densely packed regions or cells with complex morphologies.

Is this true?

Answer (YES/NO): NO